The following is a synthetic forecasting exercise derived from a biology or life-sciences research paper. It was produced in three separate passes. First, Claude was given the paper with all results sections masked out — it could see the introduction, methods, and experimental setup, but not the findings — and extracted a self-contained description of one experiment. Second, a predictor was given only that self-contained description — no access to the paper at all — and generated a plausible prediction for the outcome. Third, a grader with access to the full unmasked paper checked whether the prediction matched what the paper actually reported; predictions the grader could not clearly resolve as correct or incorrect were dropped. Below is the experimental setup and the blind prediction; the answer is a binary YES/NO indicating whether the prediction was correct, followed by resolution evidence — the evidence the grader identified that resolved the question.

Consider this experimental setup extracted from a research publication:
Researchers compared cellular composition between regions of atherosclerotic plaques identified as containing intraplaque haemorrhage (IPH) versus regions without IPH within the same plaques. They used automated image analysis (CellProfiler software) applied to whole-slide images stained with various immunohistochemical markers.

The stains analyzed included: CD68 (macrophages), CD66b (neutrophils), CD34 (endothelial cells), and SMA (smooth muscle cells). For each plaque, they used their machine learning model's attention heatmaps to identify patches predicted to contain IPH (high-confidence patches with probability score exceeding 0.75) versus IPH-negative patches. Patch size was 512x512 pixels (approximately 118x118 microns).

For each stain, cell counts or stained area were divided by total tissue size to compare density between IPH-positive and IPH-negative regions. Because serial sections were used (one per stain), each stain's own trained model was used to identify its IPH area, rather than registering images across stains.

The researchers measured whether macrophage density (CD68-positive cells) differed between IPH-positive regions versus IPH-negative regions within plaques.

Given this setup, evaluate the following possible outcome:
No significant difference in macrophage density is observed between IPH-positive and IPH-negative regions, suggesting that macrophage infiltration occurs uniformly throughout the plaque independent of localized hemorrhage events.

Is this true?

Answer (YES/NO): NO